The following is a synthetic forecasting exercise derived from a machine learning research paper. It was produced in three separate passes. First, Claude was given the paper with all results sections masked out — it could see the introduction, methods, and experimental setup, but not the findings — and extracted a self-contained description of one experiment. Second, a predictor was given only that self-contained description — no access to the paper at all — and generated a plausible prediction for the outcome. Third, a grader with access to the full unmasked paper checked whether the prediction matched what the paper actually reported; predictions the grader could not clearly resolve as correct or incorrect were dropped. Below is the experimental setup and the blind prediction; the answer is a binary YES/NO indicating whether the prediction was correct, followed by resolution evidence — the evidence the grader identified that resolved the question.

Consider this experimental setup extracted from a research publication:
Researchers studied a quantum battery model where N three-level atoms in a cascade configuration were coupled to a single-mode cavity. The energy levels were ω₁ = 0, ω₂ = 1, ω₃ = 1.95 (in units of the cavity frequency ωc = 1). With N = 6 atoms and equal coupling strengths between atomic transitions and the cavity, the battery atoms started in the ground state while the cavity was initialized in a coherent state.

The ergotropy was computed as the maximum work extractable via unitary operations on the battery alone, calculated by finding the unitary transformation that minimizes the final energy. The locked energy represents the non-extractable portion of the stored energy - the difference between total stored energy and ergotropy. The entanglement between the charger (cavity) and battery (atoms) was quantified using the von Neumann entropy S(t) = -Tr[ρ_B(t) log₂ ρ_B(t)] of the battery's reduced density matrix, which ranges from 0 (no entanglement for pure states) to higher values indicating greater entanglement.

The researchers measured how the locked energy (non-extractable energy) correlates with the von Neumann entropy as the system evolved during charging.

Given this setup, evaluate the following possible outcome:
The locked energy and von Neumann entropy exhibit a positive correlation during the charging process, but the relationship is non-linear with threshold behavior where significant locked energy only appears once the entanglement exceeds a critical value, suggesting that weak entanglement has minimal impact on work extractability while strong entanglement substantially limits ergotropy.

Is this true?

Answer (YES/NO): NO